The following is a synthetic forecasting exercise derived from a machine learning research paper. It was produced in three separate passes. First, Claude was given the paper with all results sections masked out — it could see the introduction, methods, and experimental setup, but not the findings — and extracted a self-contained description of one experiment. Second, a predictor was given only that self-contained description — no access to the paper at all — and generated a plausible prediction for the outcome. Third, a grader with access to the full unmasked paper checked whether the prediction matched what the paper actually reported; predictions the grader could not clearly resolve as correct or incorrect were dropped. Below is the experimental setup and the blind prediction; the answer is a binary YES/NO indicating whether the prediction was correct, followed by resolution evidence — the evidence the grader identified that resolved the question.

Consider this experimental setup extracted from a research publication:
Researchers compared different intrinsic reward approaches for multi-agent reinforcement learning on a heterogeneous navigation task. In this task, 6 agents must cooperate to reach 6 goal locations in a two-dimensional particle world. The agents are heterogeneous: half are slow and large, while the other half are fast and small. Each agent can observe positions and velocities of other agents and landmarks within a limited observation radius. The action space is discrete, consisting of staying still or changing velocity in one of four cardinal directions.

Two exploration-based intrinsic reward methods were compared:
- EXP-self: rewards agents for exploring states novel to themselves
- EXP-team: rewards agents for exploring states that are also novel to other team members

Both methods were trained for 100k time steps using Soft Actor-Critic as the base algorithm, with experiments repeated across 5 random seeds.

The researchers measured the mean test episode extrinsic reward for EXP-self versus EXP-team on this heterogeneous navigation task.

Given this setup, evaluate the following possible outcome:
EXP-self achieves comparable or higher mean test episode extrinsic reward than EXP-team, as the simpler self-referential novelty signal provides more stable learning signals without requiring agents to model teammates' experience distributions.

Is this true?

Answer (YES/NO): YES